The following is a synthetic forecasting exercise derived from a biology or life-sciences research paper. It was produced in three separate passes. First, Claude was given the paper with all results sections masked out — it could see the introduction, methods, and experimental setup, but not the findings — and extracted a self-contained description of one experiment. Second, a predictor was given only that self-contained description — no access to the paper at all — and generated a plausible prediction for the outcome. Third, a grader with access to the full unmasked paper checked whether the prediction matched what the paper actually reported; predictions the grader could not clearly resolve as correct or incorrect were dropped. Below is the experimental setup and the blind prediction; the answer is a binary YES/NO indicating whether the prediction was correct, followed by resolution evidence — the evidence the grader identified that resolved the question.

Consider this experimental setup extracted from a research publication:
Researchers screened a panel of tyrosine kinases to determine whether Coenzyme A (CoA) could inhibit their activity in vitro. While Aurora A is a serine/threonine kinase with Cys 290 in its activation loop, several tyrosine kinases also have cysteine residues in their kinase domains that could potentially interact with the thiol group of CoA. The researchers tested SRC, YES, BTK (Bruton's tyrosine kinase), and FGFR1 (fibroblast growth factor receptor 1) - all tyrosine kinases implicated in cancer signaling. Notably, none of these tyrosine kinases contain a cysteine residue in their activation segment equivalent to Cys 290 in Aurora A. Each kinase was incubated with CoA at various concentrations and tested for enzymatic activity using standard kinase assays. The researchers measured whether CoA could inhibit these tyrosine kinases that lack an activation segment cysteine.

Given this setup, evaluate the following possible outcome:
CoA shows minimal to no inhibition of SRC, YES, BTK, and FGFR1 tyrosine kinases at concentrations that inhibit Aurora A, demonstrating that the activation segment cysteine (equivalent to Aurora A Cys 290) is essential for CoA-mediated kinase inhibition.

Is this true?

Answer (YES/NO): NO